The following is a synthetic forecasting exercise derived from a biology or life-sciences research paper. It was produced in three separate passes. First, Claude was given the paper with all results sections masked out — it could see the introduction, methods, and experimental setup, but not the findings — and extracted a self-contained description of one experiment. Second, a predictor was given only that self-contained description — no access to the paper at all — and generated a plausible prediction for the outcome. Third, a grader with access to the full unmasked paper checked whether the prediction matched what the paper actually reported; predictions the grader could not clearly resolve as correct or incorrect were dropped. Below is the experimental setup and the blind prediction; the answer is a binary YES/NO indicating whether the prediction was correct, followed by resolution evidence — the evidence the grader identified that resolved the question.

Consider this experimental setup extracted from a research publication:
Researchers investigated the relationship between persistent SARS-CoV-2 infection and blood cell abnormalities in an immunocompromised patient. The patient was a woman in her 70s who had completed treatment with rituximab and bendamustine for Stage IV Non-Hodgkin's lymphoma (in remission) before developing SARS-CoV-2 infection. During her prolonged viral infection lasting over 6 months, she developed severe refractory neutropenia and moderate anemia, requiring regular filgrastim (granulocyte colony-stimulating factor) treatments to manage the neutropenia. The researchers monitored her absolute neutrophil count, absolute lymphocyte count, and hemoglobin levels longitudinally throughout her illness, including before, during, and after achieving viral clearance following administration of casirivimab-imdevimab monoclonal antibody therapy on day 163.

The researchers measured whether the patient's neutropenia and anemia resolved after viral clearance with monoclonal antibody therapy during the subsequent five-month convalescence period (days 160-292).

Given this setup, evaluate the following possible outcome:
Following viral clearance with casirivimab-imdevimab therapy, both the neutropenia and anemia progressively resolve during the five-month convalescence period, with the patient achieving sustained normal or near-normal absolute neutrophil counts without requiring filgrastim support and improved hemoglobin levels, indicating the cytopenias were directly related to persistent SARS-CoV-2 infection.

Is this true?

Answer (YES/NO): YES